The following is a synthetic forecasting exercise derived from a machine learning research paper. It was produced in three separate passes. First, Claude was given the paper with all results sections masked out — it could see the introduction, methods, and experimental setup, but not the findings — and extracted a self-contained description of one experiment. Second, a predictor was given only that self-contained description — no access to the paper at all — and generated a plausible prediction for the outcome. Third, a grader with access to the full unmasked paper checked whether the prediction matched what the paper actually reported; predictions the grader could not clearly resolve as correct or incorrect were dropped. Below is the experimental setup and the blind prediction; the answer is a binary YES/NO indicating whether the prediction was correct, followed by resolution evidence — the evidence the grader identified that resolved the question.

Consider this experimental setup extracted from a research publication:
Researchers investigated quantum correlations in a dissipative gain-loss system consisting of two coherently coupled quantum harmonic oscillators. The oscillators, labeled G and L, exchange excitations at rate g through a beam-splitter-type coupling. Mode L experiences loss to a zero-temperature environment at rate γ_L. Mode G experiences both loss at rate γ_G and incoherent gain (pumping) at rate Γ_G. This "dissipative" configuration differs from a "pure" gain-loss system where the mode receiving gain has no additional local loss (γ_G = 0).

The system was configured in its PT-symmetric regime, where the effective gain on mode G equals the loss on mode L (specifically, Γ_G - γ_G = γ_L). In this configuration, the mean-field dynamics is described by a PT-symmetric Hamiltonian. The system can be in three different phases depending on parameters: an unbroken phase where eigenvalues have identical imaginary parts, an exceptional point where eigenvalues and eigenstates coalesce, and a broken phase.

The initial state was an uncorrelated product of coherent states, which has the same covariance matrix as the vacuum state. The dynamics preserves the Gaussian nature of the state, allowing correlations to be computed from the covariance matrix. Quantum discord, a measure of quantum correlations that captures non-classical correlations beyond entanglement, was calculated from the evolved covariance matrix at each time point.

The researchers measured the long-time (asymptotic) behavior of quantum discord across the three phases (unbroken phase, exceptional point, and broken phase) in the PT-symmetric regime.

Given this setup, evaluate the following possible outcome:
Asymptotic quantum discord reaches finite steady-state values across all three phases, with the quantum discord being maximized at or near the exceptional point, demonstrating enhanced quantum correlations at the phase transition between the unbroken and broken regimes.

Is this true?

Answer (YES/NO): NO